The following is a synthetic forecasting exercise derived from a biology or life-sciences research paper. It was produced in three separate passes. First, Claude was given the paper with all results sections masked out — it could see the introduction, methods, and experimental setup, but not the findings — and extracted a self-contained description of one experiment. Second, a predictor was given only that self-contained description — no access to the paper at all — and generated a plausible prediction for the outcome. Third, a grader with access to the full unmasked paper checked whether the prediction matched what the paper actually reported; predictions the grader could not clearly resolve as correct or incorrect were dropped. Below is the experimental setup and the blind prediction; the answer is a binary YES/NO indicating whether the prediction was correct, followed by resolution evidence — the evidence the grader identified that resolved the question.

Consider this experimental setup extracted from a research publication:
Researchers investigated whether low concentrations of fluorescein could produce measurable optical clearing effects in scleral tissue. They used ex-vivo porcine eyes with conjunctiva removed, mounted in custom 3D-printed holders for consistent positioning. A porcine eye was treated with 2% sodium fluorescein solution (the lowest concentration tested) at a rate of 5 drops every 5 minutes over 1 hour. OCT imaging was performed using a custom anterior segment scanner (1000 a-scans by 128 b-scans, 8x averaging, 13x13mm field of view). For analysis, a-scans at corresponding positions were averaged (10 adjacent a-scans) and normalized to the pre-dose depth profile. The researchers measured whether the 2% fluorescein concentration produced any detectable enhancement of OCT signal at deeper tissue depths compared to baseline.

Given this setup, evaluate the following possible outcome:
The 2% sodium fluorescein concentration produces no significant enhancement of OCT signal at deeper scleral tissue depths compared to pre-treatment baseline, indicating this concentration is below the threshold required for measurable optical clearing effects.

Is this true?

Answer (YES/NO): NO